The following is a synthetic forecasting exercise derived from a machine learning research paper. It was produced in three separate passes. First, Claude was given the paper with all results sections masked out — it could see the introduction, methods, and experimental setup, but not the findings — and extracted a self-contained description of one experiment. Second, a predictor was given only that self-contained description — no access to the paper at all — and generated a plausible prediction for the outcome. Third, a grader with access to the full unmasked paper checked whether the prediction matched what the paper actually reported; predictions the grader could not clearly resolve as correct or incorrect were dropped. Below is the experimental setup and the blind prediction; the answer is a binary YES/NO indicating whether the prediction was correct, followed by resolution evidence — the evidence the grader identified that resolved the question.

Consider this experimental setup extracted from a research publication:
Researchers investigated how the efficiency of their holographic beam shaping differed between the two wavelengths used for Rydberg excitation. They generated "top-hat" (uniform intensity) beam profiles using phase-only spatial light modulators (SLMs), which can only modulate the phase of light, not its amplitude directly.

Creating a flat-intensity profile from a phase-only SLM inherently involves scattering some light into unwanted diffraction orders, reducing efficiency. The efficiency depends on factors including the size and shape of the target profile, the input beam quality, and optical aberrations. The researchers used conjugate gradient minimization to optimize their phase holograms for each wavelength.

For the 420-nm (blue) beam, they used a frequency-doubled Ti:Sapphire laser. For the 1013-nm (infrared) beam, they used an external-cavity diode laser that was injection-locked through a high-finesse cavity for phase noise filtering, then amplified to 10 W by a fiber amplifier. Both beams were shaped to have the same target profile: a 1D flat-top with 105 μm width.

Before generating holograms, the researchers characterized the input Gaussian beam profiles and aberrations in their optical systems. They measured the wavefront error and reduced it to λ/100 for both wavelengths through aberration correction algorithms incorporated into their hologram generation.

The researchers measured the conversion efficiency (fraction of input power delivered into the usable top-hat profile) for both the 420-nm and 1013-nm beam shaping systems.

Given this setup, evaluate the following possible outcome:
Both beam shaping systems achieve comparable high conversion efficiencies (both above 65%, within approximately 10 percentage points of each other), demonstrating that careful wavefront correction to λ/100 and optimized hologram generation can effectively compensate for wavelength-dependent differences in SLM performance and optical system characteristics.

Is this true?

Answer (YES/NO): NO